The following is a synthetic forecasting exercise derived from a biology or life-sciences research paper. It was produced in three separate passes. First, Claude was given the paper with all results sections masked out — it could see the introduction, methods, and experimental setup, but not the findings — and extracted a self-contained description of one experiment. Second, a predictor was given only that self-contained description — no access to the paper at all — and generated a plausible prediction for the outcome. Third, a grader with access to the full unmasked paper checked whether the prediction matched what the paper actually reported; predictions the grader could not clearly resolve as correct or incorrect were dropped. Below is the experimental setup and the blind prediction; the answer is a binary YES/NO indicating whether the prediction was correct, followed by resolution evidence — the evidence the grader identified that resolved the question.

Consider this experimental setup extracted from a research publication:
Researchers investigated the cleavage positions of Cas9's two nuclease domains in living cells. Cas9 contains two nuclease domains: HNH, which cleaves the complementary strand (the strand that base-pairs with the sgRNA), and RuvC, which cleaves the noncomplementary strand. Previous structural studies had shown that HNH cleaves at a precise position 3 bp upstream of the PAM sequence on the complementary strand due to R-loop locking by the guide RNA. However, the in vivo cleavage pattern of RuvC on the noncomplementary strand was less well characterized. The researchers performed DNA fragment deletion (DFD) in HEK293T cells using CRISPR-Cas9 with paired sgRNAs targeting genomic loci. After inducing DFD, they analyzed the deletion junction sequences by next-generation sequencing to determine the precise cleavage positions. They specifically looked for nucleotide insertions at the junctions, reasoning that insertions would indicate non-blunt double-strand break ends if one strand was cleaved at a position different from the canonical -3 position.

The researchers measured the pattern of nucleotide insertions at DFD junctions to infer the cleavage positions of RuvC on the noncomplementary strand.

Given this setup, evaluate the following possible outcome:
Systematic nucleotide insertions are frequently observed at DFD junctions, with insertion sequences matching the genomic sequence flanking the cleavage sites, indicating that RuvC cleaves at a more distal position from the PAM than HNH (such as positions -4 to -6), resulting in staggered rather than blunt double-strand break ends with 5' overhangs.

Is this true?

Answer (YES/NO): YES